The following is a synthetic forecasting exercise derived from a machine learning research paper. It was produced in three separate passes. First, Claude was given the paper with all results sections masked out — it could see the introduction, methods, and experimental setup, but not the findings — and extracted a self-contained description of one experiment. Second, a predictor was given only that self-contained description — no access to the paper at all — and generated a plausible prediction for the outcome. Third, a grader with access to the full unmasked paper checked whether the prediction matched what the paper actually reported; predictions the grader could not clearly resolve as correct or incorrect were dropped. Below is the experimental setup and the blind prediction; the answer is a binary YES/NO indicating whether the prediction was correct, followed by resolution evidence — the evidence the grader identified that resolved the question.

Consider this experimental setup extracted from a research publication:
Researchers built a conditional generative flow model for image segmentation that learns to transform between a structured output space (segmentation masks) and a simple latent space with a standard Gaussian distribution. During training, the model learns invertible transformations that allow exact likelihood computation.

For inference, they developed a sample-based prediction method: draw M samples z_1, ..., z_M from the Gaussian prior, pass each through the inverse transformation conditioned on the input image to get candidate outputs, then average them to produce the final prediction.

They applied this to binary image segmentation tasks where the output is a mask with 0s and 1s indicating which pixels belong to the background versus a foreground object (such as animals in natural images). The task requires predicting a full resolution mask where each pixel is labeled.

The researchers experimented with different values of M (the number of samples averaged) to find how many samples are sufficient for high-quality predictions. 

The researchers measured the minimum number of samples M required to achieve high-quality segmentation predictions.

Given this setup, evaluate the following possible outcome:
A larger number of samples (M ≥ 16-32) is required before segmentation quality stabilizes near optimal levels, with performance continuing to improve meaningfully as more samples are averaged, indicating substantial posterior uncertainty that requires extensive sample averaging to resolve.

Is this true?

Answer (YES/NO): NO